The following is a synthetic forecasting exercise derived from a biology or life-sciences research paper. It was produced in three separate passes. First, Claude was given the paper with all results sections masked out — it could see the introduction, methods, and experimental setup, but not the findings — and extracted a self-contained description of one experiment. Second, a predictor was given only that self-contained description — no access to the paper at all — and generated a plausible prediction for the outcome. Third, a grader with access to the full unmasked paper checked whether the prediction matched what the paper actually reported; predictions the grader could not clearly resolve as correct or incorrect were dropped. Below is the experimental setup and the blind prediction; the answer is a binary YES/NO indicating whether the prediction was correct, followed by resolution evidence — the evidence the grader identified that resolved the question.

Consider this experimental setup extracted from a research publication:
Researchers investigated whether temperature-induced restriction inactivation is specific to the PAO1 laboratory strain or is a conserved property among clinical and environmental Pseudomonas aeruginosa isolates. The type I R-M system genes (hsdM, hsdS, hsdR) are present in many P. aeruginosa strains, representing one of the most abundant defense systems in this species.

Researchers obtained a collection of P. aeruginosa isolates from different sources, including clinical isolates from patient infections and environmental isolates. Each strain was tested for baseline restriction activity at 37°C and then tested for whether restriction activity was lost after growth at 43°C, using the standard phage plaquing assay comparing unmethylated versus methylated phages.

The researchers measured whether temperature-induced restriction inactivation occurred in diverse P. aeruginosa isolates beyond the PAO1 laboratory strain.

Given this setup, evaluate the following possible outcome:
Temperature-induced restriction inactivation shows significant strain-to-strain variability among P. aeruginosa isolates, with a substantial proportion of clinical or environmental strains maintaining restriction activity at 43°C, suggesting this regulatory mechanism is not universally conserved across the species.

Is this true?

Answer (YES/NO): NO